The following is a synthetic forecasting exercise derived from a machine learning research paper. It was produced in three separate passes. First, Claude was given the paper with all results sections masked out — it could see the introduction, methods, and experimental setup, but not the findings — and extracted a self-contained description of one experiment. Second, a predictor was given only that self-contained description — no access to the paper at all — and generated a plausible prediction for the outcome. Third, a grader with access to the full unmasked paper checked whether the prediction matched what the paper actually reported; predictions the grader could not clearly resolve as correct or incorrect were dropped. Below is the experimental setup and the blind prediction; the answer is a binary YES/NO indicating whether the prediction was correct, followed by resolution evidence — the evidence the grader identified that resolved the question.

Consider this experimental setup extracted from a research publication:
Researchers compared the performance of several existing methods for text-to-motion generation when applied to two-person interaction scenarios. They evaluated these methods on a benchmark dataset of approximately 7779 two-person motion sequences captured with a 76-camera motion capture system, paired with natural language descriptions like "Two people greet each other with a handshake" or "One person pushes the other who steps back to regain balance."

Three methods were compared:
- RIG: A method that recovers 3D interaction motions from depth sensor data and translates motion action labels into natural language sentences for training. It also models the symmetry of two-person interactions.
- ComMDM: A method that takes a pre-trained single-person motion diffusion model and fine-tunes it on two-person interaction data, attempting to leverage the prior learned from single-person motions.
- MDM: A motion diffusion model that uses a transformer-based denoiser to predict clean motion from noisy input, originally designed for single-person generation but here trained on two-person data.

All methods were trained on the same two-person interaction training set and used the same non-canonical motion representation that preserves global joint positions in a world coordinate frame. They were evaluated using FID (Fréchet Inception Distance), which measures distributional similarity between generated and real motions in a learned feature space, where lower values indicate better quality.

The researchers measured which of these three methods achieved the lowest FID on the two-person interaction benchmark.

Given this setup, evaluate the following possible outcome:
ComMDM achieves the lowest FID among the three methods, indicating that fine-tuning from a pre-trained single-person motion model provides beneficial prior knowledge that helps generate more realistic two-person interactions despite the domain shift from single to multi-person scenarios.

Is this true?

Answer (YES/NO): NO